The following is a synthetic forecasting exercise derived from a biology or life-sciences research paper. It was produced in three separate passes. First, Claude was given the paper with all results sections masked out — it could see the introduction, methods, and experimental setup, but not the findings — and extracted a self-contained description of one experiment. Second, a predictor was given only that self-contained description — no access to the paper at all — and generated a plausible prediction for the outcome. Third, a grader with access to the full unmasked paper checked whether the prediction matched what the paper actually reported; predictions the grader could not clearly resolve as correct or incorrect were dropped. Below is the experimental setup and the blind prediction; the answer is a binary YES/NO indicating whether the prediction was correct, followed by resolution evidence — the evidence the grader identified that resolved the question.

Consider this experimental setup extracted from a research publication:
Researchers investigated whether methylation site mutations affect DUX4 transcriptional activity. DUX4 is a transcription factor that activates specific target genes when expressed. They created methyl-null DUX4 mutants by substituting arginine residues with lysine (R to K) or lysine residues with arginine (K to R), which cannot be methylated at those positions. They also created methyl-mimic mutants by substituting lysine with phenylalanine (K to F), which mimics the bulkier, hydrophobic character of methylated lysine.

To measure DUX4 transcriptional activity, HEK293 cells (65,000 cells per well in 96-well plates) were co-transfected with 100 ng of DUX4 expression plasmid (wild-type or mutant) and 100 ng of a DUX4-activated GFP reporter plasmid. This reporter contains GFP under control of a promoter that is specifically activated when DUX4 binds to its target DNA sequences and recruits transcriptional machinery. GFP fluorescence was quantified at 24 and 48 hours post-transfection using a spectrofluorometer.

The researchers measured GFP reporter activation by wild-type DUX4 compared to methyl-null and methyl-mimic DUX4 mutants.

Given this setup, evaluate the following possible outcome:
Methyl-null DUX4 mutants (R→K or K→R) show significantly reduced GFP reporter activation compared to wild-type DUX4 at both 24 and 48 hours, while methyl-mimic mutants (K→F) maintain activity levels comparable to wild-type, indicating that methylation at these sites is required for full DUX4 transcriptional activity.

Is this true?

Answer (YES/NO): NO